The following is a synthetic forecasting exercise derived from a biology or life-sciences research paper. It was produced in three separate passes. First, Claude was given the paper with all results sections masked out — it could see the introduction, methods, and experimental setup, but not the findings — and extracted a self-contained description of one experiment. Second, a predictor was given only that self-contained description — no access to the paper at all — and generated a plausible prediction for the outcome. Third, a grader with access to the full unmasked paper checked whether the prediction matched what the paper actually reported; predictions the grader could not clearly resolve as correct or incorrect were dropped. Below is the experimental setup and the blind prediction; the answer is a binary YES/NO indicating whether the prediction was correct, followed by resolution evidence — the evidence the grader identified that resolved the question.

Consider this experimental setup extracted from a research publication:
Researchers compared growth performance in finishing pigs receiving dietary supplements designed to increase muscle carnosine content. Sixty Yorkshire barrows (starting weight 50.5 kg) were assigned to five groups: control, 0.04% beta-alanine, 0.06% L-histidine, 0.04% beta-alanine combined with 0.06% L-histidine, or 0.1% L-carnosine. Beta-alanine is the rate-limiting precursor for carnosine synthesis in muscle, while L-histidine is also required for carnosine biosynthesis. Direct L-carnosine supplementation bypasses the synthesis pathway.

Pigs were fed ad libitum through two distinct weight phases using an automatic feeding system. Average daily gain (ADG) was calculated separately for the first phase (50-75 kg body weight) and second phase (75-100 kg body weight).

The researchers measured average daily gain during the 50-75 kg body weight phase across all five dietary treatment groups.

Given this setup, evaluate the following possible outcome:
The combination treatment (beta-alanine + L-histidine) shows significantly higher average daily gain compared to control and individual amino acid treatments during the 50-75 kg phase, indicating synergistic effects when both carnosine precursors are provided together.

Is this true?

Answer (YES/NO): YES